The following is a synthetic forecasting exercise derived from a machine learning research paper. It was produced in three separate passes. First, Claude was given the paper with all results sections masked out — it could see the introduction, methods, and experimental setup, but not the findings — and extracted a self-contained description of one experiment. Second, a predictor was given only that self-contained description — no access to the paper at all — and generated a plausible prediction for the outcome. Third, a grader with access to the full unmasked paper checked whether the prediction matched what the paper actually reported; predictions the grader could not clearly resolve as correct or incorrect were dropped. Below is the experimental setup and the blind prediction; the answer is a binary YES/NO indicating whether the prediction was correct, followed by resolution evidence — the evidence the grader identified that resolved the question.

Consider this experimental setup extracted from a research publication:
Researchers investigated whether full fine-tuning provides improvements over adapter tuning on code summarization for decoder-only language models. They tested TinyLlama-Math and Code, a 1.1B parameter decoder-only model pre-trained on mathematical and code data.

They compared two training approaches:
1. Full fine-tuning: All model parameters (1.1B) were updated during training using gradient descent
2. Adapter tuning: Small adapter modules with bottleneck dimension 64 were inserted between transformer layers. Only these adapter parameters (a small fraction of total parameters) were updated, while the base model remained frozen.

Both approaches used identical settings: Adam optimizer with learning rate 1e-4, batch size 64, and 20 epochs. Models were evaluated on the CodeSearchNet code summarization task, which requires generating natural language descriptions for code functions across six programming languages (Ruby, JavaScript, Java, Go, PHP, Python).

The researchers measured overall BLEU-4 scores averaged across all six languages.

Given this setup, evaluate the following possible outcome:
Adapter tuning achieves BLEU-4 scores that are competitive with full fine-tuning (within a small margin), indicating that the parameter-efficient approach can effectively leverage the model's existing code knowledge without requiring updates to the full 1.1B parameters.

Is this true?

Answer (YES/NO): YES